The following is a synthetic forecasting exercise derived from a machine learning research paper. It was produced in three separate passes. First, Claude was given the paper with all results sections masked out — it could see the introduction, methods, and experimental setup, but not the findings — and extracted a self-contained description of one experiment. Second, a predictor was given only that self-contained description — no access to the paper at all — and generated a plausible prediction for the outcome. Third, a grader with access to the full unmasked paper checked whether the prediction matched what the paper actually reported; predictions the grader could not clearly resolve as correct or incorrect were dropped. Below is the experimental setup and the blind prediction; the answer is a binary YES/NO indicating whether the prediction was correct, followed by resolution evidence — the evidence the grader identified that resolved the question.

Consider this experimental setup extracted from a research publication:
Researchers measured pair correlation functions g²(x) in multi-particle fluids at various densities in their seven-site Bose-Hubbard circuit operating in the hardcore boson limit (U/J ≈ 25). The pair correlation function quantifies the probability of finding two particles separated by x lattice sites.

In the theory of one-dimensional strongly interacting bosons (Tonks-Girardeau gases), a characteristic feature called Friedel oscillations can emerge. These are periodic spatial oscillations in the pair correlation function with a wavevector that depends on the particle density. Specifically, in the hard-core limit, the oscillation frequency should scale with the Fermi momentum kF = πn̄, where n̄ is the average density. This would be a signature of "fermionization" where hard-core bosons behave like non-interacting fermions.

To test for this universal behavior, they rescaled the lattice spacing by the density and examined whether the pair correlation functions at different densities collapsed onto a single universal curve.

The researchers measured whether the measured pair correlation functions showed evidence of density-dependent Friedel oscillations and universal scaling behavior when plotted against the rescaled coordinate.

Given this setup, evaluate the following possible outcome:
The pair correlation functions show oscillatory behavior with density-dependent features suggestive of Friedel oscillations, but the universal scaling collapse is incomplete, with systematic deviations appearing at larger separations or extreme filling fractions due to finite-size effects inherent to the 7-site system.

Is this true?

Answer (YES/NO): NO